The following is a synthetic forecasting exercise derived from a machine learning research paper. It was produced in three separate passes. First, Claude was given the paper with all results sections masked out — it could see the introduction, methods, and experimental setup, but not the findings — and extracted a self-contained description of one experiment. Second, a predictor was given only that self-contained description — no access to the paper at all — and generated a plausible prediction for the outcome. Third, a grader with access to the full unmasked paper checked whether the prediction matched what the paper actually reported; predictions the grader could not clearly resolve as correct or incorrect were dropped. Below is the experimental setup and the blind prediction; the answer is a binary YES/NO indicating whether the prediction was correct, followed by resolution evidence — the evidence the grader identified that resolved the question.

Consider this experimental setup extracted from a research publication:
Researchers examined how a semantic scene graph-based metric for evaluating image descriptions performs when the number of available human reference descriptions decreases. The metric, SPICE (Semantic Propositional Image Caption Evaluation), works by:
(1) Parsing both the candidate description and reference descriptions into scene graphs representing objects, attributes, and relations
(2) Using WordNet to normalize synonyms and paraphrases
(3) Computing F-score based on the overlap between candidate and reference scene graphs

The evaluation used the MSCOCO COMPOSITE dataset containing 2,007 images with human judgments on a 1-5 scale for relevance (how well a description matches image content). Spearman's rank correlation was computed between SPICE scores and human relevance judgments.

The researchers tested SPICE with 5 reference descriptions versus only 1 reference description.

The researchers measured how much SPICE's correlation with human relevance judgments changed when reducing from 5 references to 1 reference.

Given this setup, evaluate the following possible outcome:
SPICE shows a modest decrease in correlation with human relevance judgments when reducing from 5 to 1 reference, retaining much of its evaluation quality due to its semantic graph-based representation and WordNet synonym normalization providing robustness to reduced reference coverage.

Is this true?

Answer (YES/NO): NO